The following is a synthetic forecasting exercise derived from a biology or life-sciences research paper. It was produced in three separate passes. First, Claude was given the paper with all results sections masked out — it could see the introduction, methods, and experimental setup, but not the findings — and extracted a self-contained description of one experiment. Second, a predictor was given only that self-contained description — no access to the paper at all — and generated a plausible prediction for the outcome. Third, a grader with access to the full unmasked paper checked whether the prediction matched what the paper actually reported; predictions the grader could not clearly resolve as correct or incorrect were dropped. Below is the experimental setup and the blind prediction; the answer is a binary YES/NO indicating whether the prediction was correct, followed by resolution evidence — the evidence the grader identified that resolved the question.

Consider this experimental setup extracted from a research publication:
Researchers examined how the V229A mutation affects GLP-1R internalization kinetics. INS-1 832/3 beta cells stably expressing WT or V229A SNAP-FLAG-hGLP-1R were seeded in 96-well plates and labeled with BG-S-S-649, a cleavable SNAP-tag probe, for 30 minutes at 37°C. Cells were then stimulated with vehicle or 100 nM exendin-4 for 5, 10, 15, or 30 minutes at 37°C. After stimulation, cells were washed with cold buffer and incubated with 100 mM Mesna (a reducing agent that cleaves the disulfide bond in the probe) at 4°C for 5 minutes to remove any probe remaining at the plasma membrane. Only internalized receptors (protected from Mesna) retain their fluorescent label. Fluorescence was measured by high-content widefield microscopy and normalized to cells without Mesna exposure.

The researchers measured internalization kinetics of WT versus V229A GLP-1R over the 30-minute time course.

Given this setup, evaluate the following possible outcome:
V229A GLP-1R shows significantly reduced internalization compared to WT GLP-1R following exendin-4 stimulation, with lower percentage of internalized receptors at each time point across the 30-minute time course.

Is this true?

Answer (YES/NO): NO